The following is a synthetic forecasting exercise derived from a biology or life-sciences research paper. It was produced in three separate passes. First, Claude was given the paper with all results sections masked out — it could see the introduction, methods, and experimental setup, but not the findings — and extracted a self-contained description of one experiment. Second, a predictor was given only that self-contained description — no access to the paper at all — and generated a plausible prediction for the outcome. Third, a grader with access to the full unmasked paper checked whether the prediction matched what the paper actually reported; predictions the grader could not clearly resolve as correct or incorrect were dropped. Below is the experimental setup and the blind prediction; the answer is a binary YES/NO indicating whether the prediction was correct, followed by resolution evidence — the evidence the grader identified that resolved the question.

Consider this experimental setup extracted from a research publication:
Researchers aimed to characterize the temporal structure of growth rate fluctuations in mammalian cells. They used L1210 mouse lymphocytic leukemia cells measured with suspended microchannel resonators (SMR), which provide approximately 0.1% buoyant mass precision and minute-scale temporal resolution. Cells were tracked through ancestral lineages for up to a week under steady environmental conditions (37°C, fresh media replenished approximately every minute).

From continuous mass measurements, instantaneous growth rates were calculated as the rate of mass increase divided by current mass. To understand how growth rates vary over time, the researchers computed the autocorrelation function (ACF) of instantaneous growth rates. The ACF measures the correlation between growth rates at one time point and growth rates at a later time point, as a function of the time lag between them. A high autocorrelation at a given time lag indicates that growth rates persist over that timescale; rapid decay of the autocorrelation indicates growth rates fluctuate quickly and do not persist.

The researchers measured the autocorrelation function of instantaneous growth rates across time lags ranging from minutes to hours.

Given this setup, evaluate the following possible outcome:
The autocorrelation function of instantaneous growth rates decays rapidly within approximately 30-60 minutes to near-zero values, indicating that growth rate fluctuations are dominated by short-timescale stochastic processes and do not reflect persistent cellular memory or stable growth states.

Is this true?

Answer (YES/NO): NO